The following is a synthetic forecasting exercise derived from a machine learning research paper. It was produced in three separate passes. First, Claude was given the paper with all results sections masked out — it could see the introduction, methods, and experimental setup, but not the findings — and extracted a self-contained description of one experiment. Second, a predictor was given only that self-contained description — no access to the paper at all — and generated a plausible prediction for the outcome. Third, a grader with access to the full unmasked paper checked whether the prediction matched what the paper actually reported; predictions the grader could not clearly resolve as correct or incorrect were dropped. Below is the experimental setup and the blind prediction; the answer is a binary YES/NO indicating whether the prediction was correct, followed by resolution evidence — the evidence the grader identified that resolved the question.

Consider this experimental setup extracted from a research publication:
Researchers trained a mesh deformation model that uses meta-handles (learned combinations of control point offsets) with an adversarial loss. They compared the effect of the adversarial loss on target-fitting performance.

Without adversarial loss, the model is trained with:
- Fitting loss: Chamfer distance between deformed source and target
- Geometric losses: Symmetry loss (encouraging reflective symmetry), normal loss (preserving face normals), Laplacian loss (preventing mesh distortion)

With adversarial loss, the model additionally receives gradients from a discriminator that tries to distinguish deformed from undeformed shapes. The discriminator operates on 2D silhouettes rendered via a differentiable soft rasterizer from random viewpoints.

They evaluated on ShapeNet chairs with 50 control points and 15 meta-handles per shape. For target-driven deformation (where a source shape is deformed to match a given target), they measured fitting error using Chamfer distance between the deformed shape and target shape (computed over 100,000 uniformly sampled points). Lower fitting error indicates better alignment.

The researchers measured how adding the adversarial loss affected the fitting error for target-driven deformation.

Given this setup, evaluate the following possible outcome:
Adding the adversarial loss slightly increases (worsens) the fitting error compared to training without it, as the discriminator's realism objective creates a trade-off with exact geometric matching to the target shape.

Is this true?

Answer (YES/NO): YES